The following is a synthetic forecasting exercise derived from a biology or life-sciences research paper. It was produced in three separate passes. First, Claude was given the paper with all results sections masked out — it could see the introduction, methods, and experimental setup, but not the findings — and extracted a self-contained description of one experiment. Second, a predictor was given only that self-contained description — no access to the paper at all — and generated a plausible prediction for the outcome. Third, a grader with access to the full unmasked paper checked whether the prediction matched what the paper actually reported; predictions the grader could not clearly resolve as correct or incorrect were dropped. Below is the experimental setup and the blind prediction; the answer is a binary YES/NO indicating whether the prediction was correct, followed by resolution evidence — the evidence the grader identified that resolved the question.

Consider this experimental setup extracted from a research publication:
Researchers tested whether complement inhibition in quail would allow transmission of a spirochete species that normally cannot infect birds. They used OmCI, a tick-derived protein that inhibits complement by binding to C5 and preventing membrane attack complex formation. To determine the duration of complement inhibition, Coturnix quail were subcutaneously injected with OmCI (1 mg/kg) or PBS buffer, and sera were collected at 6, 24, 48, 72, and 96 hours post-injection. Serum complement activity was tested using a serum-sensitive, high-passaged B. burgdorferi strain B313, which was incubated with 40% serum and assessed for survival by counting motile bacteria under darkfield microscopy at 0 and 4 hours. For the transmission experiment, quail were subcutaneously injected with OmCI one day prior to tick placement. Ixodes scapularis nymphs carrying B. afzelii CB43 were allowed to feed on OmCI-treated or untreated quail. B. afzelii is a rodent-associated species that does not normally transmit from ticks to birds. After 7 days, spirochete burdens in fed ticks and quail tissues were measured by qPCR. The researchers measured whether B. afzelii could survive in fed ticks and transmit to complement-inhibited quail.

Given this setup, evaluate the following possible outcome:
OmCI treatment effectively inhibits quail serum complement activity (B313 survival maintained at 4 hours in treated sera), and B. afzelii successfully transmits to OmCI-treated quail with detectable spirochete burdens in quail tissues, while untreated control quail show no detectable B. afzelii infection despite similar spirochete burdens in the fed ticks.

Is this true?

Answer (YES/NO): NO